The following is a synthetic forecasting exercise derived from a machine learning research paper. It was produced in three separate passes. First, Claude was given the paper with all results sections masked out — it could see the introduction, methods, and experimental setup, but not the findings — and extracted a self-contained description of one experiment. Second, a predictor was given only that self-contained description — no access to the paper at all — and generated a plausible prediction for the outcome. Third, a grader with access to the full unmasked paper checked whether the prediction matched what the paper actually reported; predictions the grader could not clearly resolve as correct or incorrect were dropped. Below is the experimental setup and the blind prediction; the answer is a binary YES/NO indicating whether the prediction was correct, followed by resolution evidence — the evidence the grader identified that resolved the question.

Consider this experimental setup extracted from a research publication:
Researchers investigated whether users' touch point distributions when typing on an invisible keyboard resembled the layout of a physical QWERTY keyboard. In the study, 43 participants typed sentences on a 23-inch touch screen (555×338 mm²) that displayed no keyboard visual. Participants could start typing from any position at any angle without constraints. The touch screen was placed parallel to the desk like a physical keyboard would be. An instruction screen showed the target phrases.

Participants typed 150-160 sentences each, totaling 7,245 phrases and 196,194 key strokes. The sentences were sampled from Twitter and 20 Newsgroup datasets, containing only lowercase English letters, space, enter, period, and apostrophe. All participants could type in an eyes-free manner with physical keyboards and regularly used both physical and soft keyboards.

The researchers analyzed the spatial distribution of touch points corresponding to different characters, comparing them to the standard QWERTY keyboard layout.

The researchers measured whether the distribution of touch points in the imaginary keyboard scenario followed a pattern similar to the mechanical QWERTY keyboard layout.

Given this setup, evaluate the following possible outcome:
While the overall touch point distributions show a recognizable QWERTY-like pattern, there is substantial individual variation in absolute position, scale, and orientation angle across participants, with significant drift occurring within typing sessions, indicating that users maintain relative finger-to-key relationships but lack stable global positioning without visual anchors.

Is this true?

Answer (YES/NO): NO